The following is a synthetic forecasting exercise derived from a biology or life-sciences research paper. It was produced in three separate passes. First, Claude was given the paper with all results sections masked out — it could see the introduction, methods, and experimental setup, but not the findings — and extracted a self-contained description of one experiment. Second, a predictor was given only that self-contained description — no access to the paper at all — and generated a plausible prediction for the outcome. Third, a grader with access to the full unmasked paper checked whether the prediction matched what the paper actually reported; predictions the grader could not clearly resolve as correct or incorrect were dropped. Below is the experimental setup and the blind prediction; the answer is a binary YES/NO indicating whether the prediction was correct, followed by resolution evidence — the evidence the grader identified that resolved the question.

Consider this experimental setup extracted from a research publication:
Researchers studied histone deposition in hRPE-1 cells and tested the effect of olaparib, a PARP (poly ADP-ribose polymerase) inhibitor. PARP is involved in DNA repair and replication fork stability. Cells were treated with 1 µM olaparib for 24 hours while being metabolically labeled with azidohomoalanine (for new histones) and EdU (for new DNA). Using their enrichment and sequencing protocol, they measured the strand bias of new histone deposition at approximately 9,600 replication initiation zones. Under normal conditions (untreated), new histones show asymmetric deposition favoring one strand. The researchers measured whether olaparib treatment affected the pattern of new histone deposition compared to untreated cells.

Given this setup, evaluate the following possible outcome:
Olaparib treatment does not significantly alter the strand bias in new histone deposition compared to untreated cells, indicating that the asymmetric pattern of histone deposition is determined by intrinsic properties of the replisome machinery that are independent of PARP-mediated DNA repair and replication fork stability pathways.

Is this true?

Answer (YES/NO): NO